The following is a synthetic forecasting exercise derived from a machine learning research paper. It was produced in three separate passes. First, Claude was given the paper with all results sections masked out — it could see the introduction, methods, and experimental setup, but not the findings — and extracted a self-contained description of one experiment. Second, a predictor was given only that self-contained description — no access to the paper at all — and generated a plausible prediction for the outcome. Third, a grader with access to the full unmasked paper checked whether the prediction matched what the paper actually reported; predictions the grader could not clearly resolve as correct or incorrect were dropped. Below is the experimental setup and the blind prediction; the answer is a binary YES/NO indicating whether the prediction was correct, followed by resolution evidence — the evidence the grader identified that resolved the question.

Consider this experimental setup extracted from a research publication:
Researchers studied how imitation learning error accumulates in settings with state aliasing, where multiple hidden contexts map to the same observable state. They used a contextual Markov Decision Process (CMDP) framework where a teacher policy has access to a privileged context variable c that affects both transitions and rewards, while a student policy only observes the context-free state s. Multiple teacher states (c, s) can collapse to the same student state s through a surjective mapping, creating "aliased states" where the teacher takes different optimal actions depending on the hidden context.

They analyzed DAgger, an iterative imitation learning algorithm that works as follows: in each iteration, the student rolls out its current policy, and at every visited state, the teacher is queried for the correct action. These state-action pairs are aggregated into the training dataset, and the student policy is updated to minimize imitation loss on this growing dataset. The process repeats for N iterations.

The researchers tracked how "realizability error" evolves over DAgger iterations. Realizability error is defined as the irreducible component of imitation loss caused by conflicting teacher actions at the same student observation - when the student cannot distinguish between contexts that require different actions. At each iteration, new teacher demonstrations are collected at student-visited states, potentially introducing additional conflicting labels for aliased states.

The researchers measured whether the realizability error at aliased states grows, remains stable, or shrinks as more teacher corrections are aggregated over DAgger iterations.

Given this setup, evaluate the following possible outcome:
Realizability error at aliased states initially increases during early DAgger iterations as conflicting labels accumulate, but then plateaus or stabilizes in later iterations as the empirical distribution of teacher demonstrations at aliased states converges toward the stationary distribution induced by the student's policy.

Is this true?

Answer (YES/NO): NO